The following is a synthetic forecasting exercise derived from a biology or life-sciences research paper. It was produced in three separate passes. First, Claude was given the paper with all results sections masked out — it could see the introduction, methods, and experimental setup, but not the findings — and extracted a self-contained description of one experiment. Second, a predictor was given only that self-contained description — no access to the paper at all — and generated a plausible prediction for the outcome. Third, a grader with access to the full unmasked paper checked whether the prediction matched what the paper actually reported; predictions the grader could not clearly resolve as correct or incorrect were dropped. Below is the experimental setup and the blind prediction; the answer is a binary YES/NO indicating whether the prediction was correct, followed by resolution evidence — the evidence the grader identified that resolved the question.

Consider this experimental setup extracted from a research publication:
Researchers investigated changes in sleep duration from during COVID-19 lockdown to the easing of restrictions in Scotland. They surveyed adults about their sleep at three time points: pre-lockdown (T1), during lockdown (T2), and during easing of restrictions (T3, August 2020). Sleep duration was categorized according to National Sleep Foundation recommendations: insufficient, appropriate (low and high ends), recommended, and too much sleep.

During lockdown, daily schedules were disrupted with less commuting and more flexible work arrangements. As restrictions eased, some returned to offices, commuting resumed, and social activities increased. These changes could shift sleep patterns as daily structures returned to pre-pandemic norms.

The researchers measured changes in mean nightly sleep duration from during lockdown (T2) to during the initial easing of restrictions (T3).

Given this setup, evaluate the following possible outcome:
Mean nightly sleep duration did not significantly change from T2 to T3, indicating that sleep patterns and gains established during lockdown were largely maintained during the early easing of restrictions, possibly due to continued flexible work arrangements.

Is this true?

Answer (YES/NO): NO